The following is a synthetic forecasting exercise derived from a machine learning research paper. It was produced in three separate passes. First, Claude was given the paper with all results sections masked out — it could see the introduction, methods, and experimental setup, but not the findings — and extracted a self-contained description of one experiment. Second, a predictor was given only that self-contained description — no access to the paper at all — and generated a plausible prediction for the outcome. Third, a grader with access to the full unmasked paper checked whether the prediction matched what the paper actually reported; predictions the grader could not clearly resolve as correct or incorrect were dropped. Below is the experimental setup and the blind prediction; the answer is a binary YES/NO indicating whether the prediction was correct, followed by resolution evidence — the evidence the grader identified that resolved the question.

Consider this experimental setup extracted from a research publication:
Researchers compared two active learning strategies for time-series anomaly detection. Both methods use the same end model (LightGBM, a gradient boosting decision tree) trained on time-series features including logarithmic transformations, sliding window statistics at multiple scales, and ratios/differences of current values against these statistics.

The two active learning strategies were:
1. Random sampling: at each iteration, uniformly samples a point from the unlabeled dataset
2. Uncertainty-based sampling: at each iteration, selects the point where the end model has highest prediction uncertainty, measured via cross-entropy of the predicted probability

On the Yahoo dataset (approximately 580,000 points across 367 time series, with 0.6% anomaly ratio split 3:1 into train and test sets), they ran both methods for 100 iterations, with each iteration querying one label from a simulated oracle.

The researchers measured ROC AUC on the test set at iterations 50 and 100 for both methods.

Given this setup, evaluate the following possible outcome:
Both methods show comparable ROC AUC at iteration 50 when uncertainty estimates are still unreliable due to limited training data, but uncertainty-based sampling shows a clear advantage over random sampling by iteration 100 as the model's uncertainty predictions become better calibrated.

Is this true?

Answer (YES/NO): NO